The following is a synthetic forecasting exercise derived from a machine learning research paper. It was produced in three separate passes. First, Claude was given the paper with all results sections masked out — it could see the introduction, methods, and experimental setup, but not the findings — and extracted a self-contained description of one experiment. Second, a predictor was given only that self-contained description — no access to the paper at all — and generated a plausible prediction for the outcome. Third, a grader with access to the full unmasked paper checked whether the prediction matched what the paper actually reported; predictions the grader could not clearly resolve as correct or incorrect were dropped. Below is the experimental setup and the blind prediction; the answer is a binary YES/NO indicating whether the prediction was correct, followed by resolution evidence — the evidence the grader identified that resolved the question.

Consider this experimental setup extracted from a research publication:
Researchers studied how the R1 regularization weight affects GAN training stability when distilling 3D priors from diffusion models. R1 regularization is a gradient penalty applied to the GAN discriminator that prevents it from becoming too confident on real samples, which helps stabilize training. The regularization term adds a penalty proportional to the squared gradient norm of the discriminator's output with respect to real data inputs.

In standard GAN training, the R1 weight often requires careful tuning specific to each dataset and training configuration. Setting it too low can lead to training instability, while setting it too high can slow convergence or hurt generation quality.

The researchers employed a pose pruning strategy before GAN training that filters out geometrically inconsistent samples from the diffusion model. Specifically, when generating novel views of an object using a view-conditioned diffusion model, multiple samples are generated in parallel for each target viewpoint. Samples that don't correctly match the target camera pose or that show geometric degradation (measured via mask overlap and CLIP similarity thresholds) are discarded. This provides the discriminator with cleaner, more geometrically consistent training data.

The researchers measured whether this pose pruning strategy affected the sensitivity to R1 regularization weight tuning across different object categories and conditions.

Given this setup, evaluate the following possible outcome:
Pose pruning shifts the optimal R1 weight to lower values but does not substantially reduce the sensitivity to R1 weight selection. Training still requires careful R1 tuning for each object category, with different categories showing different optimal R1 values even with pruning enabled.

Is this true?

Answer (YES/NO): NO